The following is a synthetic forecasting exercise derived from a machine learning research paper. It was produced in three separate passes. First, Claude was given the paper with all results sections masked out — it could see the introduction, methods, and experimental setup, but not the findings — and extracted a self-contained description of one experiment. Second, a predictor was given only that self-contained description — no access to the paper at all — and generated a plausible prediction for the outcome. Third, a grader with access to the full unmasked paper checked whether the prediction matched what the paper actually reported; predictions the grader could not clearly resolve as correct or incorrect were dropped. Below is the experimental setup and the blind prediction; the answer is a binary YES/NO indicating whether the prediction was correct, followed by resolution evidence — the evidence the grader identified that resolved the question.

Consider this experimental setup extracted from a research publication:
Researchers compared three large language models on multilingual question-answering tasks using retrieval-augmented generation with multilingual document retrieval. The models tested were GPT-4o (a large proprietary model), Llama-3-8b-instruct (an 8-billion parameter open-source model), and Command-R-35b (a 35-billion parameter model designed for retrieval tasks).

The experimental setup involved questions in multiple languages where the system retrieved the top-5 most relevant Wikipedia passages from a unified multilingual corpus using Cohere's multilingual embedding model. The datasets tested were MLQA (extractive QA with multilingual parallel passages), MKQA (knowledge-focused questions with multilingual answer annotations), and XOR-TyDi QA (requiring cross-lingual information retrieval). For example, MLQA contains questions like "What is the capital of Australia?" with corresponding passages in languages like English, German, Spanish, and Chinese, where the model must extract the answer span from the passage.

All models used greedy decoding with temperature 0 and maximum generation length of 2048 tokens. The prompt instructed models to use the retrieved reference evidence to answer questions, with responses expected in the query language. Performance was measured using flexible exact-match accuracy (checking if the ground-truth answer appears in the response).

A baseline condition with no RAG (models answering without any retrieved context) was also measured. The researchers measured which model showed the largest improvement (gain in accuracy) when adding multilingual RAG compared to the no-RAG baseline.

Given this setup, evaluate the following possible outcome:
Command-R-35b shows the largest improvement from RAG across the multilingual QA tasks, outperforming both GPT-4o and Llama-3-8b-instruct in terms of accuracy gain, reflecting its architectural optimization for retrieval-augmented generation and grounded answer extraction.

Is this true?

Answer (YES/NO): NO